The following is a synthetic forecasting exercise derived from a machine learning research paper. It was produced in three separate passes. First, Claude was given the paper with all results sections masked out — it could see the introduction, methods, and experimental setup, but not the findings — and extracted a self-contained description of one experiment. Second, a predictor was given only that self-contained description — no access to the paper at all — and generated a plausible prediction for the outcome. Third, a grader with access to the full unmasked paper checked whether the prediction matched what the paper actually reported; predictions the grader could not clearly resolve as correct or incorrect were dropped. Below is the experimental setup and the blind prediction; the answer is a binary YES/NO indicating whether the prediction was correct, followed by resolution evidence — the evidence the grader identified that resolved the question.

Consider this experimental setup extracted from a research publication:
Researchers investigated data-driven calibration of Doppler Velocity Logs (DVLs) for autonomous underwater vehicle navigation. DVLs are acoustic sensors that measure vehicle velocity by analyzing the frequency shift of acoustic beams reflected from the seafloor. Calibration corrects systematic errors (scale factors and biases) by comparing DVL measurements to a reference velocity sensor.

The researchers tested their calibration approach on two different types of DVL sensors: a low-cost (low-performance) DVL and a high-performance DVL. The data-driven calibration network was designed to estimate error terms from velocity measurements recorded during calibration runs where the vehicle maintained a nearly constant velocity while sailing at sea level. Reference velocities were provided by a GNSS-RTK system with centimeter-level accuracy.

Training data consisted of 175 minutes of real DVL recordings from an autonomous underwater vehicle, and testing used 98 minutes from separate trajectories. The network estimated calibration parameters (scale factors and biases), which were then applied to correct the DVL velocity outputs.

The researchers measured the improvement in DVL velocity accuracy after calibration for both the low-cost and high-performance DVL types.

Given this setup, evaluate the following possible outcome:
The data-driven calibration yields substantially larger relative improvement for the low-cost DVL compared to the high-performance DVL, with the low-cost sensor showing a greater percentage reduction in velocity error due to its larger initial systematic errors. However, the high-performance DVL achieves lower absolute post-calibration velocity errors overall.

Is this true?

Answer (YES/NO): NO